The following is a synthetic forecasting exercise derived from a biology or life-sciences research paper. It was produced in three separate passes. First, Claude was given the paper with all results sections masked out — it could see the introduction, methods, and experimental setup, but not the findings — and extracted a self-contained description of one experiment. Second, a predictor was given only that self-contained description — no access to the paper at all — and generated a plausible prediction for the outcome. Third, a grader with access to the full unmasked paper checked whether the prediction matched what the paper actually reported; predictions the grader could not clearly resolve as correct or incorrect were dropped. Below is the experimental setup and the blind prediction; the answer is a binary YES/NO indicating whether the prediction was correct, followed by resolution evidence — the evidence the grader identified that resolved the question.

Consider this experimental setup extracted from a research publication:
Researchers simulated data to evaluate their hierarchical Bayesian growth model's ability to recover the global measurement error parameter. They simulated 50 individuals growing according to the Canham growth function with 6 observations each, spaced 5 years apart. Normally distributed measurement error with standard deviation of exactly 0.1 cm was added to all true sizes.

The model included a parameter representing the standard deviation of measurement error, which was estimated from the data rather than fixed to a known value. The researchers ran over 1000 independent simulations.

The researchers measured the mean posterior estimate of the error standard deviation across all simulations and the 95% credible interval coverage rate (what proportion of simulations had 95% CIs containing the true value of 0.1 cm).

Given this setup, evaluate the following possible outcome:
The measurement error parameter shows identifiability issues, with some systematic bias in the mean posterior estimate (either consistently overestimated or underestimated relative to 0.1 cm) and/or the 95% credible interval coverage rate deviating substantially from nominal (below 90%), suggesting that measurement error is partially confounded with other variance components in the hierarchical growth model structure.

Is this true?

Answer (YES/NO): NO